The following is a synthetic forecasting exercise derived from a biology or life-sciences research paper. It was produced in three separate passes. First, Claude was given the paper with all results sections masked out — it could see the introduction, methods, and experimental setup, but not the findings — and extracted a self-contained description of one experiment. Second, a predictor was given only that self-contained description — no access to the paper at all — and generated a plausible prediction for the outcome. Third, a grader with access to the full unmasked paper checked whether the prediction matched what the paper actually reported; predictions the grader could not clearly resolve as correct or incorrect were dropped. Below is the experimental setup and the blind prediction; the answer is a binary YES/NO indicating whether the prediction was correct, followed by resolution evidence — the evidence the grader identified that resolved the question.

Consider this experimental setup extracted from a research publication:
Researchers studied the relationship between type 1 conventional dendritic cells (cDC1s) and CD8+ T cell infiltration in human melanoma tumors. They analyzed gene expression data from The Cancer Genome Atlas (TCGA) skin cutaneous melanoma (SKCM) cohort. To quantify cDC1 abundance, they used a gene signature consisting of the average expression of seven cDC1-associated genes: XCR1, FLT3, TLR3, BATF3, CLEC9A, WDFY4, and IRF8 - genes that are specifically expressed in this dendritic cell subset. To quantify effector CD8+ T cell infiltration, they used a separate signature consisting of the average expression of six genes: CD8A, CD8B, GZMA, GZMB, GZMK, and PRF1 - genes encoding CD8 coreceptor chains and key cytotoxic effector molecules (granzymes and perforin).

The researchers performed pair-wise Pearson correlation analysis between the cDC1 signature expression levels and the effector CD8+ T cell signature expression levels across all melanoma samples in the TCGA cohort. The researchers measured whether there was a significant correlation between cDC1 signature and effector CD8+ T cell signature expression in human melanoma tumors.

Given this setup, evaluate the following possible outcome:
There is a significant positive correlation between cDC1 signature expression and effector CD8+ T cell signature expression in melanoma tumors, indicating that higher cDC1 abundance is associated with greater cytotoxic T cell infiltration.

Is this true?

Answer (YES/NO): YES